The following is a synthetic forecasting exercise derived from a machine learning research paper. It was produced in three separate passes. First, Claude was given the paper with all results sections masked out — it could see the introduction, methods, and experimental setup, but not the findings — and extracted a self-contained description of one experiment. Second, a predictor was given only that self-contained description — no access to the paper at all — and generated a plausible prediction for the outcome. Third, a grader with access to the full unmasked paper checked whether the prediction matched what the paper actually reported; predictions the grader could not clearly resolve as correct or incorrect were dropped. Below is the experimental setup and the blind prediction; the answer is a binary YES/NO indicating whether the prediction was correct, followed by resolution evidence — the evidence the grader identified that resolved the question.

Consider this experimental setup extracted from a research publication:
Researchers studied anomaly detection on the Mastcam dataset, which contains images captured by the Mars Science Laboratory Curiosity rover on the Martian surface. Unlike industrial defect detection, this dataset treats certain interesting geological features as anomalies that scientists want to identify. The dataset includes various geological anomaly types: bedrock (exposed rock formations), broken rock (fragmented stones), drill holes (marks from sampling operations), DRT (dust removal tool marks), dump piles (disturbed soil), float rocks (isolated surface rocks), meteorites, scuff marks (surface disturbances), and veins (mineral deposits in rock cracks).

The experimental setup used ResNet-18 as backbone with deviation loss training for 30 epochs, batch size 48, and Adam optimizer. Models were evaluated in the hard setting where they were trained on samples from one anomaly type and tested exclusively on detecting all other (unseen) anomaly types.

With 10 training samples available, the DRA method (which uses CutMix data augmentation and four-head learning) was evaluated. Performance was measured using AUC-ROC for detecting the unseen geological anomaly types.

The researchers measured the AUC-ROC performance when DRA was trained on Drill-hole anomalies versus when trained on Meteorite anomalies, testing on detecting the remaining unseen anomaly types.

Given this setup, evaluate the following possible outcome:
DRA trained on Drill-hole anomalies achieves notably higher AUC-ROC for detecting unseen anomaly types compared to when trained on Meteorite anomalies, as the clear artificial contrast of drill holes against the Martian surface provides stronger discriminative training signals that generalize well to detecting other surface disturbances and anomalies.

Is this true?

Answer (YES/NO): NO